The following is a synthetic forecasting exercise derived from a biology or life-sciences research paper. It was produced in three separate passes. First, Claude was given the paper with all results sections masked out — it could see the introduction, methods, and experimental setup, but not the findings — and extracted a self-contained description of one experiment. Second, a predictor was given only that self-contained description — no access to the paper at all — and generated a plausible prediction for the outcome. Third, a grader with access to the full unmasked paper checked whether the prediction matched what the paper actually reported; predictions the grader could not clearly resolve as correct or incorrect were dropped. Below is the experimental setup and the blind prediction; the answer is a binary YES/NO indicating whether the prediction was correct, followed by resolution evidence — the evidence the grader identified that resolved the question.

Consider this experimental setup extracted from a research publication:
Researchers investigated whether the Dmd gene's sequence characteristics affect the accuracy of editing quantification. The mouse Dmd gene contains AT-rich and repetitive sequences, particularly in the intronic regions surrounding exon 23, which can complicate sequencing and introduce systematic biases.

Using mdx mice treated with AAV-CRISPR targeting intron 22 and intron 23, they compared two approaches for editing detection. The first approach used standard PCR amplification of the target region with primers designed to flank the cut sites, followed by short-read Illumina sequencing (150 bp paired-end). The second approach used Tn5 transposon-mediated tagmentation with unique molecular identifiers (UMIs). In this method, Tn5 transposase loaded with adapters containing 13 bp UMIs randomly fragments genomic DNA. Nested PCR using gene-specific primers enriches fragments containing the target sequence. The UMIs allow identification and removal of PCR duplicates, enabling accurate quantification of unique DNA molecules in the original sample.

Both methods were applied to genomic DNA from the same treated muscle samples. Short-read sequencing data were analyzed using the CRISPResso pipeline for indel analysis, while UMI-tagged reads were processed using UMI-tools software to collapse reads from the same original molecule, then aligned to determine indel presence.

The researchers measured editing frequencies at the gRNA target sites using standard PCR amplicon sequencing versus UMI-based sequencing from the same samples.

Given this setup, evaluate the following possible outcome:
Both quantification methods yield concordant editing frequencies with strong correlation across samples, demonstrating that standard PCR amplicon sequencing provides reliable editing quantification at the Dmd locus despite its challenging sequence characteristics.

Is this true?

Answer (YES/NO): NO